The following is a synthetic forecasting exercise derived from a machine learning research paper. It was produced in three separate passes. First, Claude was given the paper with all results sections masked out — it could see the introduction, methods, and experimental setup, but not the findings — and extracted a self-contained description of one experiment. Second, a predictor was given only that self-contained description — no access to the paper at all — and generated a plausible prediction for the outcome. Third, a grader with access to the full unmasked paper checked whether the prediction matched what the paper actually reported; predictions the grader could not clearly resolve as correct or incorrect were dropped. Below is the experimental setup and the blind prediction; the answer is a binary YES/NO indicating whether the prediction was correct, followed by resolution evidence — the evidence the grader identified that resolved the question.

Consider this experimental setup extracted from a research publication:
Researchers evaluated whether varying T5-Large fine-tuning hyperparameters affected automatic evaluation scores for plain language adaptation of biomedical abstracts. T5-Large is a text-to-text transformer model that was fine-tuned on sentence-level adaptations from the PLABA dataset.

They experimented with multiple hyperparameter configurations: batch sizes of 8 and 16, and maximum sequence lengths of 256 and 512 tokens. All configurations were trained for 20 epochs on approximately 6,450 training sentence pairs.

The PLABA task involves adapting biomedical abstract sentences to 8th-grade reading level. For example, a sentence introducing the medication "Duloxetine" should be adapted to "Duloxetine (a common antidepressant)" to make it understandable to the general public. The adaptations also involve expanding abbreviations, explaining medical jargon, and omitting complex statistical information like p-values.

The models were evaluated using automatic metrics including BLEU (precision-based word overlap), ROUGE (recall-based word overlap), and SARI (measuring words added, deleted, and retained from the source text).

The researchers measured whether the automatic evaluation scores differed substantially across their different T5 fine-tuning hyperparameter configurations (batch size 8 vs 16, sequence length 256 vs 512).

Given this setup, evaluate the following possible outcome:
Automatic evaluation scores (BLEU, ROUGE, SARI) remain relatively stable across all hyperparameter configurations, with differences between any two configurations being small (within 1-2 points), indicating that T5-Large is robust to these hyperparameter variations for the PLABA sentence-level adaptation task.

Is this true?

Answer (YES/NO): YES